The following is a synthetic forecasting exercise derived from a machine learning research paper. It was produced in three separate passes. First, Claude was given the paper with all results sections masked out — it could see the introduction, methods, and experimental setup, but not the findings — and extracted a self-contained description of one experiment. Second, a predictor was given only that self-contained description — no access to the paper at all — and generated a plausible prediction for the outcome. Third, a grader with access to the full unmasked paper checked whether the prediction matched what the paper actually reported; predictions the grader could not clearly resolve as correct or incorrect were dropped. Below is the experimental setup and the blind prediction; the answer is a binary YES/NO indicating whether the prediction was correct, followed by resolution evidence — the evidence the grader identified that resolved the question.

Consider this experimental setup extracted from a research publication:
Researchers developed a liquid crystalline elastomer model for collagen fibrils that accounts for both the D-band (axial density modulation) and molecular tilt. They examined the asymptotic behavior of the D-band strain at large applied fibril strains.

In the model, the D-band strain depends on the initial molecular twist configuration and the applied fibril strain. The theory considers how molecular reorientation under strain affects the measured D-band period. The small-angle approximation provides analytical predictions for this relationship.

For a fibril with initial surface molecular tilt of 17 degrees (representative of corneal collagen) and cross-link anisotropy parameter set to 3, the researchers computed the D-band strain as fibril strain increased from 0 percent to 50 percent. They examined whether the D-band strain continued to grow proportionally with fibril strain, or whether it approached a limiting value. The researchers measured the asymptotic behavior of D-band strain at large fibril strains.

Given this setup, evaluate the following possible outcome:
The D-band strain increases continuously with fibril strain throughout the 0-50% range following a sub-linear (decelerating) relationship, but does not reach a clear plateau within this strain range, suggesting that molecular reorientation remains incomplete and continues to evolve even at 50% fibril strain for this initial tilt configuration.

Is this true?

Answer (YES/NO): NO